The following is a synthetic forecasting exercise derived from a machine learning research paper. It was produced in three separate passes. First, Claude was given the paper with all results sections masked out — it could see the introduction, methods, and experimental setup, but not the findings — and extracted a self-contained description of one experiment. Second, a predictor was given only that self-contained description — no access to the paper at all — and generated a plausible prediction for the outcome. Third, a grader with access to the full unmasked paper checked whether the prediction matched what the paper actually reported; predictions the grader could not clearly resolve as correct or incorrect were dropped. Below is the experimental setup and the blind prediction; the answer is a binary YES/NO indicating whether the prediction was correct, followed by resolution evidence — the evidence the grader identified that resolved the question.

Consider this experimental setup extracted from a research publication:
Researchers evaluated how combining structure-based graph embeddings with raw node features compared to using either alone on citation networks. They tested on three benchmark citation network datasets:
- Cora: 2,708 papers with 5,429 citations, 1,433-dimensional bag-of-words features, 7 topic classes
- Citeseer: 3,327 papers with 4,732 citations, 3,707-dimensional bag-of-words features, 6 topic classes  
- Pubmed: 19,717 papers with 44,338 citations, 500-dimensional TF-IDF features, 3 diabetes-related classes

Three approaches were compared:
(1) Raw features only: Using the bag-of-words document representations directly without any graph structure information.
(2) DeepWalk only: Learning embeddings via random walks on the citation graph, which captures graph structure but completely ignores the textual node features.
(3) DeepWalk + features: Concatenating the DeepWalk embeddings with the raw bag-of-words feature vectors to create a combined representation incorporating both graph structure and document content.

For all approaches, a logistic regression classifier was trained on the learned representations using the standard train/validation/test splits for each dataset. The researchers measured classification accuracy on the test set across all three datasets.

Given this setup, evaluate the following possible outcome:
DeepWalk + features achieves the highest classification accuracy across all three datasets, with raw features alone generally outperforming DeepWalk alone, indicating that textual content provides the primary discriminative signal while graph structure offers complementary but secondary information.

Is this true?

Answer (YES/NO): NO